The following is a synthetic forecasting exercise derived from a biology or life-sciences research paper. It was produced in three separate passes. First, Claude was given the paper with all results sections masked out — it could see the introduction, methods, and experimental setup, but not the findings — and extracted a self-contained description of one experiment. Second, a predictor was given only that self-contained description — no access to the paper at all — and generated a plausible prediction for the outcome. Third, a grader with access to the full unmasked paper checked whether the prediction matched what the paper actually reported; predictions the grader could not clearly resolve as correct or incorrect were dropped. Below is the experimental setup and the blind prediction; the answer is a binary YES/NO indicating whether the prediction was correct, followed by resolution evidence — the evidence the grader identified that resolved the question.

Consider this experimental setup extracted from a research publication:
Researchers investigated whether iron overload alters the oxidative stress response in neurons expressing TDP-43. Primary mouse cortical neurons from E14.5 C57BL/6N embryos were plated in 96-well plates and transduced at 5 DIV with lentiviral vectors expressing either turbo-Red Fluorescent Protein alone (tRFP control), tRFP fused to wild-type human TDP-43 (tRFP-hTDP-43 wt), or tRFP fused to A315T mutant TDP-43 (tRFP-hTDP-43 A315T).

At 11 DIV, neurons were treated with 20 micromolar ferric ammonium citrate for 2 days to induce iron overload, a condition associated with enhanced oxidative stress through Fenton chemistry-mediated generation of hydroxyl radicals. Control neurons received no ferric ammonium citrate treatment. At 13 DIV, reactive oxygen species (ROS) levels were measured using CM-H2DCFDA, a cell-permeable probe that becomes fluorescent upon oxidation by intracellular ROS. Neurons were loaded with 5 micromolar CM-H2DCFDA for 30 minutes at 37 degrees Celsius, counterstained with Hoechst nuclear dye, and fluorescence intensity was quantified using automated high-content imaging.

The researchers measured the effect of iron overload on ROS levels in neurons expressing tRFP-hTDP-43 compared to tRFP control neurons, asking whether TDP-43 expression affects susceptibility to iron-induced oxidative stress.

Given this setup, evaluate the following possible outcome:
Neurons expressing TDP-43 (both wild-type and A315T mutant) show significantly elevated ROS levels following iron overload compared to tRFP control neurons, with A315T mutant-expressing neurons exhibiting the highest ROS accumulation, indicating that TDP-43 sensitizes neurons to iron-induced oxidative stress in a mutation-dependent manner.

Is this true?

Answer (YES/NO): NO